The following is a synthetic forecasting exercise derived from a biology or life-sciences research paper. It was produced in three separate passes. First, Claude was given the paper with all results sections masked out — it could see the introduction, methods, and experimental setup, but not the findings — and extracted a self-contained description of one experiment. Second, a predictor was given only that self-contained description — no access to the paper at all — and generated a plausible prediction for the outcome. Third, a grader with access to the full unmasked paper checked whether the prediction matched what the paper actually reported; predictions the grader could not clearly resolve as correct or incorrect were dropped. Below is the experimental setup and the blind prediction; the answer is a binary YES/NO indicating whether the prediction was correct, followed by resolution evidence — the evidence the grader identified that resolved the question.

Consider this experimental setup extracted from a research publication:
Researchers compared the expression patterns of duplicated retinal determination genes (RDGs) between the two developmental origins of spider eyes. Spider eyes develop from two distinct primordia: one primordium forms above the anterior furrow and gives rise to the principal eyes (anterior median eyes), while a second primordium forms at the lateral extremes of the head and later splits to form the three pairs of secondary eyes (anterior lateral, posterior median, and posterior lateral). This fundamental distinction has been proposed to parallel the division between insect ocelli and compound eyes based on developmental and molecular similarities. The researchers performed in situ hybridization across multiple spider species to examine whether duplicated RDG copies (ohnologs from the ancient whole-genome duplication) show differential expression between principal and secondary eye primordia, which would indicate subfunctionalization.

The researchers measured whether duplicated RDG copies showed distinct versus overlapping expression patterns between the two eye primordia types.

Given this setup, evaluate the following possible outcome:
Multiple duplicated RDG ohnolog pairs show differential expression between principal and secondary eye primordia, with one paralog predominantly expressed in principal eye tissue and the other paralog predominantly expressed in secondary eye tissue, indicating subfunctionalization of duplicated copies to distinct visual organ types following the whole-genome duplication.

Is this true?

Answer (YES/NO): NO